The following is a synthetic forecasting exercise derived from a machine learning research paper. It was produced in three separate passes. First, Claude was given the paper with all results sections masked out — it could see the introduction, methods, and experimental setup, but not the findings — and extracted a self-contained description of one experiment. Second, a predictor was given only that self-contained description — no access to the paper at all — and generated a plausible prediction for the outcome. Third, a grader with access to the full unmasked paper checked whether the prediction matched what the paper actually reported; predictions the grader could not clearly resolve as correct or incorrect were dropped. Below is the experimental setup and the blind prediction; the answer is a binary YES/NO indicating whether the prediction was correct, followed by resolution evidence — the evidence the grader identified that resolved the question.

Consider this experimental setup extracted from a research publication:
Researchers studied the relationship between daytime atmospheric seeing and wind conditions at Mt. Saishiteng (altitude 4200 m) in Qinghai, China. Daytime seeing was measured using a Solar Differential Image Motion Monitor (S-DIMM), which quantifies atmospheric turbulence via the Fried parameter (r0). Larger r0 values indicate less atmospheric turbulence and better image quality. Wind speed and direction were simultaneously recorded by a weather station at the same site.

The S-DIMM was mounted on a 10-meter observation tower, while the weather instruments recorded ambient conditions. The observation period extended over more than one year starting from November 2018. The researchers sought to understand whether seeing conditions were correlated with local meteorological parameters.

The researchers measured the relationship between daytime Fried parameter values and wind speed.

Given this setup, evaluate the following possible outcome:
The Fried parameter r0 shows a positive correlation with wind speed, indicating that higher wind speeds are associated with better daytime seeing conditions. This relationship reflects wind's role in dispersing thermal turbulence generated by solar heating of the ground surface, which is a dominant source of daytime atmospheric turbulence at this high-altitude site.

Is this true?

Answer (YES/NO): NO